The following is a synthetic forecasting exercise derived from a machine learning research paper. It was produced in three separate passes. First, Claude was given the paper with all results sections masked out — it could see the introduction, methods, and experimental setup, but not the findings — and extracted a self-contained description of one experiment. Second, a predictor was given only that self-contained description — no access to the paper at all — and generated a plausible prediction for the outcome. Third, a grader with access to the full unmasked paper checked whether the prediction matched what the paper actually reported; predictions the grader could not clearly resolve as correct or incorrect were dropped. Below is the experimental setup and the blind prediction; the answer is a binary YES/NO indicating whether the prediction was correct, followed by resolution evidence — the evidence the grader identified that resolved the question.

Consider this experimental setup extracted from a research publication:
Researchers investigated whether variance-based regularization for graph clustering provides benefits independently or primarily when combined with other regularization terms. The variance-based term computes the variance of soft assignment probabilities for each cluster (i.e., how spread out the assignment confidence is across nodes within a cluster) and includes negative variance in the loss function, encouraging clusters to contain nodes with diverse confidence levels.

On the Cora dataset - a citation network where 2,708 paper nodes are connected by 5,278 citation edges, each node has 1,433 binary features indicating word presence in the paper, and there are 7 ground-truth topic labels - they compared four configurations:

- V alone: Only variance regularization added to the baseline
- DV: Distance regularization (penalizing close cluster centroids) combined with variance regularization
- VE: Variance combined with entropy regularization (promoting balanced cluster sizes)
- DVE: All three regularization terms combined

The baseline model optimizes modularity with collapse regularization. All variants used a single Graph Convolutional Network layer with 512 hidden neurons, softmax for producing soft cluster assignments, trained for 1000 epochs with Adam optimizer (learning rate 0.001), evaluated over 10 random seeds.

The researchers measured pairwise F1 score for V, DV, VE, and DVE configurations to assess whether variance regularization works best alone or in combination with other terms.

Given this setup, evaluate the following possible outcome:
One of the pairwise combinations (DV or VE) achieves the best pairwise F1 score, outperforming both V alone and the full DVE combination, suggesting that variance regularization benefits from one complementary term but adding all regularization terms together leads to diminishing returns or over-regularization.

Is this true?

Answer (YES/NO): YES